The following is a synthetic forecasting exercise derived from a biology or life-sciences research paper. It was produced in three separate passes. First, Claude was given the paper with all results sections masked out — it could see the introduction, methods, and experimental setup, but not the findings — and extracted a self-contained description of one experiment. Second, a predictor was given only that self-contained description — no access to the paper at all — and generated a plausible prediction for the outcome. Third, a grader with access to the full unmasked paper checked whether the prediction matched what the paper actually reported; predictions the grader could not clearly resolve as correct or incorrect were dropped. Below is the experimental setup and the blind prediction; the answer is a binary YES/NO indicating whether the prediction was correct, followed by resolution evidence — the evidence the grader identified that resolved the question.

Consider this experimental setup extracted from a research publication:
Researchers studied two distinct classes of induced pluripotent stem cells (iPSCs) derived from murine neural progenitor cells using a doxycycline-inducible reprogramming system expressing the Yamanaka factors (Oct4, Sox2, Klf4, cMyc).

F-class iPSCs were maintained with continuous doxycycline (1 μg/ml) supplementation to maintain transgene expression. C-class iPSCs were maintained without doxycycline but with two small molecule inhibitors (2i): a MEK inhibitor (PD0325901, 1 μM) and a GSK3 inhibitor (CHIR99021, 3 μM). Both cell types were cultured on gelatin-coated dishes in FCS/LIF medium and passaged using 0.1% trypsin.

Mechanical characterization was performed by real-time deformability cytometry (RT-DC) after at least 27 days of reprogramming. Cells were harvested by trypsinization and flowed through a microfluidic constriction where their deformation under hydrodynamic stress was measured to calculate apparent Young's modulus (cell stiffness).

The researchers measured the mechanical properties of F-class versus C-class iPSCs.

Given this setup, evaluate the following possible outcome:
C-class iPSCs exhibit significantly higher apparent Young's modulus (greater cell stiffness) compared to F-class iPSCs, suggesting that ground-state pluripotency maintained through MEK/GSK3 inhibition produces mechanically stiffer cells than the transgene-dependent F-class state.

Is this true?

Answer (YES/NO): YES